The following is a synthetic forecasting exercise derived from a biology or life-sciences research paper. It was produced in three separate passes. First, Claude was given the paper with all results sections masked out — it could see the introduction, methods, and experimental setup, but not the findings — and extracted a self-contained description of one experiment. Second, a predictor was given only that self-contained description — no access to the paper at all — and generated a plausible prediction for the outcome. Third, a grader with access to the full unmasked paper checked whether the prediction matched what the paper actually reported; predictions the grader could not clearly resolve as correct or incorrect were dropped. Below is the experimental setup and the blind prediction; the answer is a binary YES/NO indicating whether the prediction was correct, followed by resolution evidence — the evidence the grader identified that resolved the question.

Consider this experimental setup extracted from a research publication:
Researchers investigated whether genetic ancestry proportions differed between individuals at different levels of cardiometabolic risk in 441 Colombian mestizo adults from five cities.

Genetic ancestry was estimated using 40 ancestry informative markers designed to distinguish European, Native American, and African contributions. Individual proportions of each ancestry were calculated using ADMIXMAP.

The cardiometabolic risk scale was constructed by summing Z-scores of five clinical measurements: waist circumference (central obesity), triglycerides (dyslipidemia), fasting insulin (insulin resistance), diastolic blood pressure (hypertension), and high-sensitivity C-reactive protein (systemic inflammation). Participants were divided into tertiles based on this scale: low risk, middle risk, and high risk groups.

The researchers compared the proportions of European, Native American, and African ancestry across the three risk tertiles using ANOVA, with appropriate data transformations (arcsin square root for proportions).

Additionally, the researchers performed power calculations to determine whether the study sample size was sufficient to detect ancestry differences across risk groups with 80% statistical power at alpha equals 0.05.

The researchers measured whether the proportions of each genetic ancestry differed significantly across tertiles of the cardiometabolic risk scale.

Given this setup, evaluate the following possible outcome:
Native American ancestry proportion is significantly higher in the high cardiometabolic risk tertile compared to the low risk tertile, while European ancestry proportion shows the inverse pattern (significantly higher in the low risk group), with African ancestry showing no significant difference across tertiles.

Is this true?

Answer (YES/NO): NO